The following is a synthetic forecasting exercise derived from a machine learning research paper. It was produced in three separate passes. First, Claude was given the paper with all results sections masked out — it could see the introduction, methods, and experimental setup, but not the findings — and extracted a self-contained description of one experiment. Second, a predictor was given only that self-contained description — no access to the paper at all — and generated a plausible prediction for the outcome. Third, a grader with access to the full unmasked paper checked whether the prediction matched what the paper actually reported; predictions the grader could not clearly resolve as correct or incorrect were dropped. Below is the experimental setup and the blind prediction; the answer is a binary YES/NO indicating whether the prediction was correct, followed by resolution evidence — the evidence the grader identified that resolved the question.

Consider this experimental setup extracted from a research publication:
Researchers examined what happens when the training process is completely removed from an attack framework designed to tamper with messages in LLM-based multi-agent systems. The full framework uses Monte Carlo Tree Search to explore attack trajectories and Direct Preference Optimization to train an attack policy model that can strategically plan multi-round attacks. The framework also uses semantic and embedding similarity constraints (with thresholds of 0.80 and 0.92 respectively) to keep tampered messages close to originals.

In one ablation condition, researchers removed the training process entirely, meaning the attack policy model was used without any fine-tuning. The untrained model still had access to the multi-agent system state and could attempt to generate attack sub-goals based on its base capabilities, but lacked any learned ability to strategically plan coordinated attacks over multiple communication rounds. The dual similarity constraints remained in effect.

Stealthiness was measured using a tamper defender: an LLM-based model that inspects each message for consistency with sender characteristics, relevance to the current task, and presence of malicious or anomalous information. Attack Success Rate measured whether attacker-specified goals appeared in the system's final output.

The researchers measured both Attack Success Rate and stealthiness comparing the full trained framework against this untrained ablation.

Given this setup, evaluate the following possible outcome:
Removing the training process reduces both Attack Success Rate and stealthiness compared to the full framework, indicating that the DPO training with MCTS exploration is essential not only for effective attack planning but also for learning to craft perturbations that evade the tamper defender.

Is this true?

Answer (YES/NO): YES